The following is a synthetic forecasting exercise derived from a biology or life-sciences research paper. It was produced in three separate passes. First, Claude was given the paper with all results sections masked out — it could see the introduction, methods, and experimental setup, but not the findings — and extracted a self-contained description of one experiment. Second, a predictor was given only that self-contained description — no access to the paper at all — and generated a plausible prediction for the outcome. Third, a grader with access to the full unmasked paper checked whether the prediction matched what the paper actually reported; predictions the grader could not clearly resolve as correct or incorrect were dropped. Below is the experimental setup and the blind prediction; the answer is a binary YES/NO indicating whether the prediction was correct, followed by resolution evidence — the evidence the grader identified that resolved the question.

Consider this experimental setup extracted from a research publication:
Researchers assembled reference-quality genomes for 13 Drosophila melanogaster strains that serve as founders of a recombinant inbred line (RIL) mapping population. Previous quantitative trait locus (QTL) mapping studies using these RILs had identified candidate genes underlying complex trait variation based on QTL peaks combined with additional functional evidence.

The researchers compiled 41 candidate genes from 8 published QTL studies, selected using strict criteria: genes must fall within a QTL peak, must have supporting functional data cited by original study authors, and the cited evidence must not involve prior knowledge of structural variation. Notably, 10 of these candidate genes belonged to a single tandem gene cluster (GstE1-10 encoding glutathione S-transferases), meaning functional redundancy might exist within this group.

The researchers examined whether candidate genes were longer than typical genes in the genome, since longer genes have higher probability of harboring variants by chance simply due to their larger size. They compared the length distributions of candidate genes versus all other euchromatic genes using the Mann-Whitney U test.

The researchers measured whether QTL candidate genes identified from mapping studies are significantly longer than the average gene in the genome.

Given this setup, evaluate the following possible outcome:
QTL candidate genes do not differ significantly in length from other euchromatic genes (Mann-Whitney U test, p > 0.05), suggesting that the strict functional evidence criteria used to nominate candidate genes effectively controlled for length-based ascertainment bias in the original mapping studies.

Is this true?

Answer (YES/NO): NO